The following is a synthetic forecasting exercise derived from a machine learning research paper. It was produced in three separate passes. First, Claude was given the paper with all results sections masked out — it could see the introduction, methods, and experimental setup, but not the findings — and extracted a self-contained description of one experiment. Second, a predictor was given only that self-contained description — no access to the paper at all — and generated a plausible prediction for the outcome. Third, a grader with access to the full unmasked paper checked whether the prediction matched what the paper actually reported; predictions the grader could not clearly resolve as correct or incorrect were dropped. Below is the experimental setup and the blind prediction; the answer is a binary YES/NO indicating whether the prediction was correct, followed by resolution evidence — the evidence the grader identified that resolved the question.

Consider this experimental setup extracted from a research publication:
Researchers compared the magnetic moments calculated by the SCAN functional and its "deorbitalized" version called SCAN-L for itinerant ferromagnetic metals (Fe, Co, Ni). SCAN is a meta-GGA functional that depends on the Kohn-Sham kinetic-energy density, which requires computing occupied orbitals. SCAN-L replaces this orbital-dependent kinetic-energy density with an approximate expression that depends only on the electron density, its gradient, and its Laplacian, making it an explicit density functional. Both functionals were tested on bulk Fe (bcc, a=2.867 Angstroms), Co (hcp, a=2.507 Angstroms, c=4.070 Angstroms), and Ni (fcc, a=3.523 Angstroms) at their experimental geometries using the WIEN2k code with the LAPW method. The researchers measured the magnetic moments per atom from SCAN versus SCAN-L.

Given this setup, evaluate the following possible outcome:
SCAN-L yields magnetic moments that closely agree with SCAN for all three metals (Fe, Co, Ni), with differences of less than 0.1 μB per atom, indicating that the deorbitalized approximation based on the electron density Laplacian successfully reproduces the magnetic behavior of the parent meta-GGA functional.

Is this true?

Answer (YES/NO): NO